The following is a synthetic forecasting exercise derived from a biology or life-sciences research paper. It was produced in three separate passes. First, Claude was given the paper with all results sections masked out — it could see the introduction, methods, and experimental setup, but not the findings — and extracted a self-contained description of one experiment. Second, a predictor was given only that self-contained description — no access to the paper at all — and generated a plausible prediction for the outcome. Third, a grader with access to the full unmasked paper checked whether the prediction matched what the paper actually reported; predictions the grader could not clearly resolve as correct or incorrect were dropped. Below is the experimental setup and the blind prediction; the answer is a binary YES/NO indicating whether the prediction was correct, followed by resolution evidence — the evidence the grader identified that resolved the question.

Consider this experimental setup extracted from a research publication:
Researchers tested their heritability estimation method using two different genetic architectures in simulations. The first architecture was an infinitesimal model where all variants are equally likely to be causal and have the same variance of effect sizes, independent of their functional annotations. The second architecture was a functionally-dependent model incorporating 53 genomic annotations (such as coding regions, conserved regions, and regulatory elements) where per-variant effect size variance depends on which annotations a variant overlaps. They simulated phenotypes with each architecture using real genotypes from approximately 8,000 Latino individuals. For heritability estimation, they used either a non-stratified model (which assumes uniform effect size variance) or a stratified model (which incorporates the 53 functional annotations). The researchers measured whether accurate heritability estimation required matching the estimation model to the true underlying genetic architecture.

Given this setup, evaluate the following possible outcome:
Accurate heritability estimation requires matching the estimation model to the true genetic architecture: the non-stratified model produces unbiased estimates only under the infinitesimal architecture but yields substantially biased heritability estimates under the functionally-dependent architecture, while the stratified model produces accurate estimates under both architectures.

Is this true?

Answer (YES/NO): NO